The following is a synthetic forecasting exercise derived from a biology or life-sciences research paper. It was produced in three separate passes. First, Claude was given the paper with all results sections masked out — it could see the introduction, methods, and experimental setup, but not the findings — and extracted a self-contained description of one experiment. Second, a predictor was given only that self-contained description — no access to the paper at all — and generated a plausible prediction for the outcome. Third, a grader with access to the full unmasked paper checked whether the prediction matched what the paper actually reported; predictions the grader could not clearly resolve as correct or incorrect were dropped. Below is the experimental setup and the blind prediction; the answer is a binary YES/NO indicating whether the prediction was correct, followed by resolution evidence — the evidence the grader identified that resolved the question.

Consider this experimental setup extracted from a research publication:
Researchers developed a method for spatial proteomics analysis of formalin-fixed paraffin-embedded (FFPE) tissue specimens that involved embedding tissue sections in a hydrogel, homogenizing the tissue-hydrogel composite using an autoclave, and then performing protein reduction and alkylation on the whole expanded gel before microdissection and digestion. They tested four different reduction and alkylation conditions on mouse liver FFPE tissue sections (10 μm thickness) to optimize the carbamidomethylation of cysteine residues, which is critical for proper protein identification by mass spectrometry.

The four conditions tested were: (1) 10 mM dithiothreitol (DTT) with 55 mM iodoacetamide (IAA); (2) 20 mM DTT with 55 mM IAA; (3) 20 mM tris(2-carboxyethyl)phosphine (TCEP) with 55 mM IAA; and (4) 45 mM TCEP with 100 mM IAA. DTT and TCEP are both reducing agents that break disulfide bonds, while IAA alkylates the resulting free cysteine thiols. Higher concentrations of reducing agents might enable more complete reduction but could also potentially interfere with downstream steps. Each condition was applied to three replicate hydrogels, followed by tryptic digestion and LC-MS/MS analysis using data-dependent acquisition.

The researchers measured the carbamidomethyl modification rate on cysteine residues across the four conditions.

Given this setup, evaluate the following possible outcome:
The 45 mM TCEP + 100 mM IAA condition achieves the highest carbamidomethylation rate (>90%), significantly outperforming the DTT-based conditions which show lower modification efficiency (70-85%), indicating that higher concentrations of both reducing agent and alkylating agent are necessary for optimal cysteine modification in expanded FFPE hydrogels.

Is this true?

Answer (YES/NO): NO